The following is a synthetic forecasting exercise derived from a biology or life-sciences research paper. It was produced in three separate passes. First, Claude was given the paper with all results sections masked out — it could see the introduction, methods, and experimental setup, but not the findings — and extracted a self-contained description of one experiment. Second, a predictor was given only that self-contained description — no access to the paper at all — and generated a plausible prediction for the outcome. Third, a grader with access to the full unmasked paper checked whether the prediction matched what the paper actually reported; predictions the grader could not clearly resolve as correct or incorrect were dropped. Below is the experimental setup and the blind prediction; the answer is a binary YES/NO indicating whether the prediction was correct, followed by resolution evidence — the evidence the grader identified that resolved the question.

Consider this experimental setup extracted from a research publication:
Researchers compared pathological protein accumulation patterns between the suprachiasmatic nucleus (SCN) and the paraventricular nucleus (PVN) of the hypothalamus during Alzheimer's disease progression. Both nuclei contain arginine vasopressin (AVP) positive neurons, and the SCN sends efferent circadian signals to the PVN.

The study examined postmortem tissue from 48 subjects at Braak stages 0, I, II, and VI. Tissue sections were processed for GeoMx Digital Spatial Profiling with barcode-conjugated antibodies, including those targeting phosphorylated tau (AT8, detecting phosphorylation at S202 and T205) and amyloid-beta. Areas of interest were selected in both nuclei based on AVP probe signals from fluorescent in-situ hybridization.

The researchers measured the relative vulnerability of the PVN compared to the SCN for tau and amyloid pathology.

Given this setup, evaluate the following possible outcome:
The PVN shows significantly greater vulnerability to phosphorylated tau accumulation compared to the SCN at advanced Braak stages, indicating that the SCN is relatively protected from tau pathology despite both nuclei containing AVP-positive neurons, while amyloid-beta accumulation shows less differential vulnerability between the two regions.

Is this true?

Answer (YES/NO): NO